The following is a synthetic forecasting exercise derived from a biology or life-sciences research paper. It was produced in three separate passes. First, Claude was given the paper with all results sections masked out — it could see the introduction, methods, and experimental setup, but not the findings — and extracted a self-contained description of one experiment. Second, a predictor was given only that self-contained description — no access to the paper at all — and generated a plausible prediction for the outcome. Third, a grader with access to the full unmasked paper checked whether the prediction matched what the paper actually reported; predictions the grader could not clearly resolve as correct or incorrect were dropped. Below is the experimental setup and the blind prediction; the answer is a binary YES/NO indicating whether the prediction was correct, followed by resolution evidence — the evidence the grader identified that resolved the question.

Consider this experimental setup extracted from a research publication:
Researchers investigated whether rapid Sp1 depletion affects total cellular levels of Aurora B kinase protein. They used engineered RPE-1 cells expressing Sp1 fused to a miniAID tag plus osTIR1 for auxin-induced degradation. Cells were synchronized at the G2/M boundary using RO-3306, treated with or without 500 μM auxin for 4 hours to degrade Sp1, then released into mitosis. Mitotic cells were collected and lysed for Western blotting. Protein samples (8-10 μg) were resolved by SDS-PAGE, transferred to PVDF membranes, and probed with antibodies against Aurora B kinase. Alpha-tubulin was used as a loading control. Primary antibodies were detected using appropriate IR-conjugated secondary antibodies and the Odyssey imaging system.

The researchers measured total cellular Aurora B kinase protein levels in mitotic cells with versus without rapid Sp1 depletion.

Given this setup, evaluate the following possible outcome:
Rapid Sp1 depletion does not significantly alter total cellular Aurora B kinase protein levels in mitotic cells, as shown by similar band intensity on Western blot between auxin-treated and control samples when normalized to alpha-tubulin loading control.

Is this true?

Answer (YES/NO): YES